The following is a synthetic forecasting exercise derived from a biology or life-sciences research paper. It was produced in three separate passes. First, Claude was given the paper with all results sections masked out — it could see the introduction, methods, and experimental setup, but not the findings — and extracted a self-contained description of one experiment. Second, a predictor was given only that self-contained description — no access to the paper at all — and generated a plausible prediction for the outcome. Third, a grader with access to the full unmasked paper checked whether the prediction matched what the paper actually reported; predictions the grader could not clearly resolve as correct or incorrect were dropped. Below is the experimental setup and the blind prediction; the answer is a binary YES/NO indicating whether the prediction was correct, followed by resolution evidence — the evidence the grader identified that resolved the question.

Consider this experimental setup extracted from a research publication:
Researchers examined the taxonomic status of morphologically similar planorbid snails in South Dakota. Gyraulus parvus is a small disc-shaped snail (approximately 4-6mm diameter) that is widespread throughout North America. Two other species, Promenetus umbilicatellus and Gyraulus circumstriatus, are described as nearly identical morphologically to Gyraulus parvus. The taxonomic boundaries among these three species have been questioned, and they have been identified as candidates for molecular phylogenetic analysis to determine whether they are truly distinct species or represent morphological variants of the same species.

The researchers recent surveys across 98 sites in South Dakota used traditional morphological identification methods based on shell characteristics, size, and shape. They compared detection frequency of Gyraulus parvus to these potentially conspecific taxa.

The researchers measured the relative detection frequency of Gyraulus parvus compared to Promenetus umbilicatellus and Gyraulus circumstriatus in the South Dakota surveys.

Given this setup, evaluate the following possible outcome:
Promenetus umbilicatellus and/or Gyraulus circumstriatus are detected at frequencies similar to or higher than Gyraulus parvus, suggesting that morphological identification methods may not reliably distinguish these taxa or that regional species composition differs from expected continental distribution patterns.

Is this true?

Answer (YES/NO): NO